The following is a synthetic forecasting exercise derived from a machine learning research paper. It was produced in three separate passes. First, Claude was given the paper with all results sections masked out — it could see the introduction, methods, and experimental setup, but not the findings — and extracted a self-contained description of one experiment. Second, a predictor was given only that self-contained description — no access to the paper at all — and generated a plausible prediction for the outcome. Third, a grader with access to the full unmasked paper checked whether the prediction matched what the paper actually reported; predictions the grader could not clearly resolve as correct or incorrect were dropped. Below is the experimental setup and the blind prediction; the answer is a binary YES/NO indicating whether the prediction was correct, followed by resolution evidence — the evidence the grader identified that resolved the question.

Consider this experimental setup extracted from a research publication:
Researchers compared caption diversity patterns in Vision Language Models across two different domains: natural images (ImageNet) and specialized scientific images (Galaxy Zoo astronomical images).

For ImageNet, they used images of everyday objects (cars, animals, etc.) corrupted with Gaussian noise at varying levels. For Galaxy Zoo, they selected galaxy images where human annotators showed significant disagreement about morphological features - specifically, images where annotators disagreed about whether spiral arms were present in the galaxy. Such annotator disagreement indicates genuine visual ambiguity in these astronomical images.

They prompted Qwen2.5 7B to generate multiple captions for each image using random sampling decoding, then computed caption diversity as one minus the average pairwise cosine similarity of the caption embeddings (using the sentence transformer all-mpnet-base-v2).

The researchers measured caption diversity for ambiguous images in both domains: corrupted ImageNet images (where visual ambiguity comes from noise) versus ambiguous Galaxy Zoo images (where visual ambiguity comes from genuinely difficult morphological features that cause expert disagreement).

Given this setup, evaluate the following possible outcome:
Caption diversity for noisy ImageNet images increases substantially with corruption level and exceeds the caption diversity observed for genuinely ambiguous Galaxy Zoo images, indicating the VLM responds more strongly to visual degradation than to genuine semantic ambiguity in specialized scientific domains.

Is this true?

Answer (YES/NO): YES